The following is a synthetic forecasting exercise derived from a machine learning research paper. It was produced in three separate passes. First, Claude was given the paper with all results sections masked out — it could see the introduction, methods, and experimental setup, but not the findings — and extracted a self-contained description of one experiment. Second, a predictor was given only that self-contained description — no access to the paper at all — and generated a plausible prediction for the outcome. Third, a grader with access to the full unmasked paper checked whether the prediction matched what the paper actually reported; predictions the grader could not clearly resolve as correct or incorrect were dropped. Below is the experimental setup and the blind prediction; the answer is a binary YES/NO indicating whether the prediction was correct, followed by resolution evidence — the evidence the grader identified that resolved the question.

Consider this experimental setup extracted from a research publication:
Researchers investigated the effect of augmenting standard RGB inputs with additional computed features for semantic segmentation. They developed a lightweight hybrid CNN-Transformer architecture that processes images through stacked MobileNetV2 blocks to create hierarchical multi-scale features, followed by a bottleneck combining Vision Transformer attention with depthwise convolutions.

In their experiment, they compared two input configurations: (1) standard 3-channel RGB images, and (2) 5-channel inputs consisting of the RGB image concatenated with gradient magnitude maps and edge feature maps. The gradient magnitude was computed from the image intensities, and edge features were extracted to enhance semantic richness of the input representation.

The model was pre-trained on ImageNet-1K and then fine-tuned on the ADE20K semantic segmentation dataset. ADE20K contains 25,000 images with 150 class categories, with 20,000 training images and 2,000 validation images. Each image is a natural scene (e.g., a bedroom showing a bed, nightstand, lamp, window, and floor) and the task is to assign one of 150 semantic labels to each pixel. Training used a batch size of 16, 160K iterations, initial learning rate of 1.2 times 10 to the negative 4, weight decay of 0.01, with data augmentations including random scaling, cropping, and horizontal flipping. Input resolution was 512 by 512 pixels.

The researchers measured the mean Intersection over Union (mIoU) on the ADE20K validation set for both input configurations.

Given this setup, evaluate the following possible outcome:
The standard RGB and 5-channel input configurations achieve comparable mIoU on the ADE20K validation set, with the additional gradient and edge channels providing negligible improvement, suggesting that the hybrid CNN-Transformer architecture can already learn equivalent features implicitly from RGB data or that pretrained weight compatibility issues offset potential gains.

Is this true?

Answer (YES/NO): NO